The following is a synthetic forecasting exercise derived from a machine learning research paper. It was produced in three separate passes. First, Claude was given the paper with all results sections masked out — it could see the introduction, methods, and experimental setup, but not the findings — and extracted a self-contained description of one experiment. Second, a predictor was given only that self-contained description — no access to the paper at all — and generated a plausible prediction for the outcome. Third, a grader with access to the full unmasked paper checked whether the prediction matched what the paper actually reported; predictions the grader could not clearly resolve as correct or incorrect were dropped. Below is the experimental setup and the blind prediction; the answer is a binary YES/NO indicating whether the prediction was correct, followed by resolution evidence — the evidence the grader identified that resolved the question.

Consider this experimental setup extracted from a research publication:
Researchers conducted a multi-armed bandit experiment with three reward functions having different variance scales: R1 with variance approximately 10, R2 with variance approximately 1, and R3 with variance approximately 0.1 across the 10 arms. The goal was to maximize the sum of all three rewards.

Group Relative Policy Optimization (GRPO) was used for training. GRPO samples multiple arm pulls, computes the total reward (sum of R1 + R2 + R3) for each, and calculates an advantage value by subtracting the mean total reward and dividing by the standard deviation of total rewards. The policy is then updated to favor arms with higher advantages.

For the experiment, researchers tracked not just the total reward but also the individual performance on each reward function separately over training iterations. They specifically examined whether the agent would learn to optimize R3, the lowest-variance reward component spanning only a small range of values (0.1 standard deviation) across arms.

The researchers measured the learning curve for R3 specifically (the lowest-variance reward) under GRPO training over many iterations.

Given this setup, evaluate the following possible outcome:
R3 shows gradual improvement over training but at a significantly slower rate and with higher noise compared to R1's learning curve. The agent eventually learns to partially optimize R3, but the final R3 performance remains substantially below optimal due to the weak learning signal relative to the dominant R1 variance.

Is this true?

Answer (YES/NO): NO